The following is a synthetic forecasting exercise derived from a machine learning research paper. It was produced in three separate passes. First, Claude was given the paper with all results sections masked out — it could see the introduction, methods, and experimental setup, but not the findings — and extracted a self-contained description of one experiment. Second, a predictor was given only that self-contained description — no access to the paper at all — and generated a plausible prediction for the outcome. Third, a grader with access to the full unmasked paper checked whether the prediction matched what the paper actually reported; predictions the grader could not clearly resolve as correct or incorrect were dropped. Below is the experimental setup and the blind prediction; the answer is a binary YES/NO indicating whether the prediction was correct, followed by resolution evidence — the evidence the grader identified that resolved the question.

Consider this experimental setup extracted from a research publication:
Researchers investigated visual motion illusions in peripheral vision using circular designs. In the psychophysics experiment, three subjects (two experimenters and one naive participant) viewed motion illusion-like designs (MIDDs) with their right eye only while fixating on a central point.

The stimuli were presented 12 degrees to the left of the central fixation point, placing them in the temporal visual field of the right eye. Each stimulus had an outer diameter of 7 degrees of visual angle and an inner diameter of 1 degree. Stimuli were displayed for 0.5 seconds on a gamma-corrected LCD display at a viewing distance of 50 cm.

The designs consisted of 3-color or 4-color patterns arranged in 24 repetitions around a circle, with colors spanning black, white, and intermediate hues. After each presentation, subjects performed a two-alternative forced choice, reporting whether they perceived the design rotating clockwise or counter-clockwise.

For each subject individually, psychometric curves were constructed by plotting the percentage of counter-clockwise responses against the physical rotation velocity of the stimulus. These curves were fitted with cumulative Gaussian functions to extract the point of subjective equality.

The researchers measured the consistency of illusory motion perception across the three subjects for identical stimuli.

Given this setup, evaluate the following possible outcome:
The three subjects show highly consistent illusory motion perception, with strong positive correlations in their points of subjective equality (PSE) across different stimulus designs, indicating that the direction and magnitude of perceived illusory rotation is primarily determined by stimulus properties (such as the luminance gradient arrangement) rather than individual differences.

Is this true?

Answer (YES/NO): NO